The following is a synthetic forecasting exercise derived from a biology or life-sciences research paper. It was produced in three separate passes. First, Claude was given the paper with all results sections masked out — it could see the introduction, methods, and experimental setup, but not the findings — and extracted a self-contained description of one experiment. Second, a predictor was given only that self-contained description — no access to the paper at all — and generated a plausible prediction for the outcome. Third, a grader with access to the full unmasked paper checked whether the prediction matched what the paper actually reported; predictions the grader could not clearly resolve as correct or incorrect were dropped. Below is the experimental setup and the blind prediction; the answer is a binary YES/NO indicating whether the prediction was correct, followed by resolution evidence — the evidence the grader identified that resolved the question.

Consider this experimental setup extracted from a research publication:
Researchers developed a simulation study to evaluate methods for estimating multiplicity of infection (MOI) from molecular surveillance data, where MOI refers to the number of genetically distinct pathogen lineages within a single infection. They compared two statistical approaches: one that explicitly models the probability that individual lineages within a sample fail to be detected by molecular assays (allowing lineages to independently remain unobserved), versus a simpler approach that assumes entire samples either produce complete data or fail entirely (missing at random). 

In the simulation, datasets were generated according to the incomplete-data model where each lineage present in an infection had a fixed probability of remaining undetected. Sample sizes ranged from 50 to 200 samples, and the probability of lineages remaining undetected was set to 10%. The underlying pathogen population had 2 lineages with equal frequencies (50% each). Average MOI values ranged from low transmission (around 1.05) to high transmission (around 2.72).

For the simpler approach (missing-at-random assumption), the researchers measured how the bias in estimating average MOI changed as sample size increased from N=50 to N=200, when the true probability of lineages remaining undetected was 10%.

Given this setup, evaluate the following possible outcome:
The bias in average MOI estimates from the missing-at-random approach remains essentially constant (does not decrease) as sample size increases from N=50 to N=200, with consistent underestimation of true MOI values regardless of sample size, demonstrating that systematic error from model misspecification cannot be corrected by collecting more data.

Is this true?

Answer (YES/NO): NO